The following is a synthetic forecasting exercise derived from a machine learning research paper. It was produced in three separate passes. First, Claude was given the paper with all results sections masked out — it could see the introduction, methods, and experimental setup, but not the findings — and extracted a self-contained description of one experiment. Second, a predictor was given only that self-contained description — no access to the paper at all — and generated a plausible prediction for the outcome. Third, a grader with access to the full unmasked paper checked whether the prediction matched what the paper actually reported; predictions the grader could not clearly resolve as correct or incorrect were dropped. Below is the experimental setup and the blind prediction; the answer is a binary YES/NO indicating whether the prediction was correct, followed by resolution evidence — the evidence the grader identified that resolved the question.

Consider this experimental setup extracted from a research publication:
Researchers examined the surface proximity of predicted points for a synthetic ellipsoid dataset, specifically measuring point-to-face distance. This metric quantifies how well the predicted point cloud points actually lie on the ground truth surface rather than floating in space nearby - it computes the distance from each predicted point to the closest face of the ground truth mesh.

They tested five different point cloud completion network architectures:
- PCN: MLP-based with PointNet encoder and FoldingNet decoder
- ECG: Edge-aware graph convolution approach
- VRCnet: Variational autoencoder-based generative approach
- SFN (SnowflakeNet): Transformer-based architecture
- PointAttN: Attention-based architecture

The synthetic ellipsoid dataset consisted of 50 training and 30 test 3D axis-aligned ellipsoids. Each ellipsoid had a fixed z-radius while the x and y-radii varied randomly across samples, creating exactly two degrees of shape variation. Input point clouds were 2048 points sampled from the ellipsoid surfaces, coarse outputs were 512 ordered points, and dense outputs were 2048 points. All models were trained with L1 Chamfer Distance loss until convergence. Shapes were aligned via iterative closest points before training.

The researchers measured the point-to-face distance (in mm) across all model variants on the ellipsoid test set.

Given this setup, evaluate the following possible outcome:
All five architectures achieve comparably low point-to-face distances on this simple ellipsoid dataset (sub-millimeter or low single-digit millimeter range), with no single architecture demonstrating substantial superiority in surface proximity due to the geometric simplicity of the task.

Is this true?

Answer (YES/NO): YES